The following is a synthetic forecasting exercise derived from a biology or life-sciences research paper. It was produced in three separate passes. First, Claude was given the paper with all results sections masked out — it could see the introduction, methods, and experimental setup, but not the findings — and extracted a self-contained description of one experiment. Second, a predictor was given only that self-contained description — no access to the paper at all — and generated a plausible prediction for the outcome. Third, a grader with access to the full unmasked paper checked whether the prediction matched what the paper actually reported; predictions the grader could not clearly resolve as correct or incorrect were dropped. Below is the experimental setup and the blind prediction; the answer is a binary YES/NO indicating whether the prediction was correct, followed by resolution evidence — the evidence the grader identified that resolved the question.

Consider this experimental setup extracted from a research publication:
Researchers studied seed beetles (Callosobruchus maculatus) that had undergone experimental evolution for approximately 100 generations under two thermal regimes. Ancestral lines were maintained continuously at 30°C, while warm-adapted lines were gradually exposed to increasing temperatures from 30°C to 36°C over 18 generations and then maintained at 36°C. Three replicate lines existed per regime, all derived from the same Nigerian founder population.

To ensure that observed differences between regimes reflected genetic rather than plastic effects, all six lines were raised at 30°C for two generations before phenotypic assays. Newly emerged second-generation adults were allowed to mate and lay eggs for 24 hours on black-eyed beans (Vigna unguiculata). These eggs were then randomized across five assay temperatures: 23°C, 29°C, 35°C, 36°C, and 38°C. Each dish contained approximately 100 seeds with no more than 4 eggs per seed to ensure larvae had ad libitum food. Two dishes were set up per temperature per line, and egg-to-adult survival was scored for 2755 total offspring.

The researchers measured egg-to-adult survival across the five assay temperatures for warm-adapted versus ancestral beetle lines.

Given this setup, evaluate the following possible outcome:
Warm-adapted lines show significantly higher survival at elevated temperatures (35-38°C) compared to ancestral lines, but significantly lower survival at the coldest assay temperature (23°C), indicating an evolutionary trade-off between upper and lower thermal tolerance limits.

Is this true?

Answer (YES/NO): NO